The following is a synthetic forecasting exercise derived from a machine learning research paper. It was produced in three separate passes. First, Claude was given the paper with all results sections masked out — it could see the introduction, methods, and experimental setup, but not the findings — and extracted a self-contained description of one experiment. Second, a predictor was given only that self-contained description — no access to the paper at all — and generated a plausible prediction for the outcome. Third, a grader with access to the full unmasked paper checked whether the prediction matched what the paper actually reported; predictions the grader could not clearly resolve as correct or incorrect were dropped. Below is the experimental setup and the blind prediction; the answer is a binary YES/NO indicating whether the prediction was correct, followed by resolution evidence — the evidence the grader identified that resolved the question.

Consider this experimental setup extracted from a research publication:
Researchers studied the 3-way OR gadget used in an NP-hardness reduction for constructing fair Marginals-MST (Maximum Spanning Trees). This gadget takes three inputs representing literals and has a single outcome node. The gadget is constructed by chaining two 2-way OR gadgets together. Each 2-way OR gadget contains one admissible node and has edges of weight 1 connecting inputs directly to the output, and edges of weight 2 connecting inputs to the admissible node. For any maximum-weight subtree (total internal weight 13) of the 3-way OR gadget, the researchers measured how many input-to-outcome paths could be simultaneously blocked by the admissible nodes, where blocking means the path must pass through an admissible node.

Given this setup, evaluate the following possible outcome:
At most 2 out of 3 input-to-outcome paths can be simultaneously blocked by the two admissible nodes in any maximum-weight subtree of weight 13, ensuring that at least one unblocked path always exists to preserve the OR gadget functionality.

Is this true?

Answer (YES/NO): YES